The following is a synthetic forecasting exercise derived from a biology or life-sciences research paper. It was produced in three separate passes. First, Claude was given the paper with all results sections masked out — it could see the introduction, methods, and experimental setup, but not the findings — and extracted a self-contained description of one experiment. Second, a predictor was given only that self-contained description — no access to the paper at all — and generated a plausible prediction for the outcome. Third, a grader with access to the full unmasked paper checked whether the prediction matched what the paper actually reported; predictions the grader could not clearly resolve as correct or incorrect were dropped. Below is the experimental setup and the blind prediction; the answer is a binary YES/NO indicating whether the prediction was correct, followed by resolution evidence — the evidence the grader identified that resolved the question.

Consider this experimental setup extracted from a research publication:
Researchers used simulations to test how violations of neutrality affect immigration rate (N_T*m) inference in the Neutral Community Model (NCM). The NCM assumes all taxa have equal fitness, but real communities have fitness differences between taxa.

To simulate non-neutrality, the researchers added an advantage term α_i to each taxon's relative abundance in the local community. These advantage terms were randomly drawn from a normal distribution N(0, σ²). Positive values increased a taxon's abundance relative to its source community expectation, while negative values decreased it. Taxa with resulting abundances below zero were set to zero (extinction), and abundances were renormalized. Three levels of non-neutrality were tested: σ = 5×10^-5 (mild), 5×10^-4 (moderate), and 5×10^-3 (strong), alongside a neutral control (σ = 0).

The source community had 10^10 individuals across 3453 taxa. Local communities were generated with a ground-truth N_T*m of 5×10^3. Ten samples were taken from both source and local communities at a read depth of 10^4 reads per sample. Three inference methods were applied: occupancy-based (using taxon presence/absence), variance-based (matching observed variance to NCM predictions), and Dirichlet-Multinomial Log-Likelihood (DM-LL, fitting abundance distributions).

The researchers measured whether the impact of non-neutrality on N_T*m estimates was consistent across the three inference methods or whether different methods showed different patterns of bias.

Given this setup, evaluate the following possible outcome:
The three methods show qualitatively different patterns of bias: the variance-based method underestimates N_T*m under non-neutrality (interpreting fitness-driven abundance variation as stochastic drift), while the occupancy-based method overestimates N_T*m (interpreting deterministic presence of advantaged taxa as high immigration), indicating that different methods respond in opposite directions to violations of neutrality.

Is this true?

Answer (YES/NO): NO